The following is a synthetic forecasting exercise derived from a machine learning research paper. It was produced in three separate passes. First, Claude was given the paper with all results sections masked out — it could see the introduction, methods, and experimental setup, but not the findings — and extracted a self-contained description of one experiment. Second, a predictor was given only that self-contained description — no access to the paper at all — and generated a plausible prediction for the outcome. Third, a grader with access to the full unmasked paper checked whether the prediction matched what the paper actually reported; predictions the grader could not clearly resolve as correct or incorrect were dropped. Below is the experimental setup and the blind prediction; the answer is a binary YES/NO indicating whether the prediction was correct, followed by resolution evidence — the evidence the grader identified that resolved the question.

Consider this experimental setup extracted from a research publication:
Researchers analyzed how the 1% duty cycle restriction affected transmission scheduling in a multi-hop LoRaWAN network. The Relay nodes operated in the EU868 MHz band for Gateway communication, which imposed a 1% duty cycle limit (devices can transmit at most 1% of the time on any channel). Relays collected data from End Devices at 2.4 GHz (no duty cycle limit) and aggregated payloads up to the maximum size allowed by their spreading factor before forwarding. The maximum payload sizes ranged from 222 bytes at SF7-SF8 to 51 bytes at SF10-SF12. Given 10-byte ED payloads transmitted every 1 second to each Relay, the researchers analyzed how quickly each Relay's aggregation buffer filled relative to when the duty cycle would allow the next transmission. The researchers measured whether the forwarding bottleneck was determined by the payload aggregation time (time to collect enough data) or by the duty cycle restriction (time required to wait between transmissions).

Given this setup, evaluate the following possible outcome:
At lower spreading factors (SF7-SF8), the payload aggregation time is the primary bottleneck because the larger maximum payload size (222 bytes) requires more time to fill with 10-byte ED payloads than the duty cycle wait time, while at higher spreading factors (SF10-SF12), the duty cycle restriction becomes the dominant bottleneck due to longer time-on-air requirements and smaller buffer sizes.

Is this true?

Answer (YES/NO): NO